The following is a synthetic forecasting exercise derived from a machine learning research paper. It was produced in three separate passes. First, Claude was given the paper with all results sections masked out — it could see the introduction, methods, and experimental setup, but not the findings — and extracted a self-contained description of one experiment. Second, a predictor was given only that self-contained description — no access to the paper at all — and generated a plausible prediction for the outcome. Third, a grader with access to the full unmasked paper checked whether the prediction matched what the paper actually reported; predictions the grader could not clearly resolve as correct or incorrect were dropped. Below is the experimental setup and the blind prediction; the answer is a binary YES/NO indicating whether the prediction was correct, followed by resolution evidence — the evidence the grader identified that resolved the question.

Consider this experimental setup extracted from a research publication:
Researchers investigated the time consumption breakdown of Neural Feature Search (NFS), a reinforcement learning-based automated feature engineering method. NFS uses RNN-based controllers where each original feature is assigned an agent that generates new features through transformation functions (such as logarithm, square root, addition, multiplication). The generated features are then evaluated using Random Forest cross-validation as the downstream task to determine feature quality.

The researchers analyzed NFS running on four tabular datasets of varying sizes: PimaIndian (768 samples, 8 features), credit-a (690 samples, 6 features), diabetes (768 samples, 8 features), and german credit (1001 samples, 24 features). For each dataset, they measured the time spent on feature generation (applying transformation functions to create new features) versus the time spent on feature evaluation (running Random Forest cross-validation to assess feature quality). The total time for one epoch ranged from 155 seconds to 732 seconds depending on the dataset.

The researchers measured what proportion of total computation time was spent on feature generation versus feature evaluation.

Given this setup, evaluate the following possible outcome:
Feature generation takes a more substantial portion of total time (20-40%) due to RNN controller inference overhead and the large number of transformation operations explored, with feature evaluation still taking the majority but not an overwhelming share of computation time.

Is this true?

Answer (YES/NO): NO